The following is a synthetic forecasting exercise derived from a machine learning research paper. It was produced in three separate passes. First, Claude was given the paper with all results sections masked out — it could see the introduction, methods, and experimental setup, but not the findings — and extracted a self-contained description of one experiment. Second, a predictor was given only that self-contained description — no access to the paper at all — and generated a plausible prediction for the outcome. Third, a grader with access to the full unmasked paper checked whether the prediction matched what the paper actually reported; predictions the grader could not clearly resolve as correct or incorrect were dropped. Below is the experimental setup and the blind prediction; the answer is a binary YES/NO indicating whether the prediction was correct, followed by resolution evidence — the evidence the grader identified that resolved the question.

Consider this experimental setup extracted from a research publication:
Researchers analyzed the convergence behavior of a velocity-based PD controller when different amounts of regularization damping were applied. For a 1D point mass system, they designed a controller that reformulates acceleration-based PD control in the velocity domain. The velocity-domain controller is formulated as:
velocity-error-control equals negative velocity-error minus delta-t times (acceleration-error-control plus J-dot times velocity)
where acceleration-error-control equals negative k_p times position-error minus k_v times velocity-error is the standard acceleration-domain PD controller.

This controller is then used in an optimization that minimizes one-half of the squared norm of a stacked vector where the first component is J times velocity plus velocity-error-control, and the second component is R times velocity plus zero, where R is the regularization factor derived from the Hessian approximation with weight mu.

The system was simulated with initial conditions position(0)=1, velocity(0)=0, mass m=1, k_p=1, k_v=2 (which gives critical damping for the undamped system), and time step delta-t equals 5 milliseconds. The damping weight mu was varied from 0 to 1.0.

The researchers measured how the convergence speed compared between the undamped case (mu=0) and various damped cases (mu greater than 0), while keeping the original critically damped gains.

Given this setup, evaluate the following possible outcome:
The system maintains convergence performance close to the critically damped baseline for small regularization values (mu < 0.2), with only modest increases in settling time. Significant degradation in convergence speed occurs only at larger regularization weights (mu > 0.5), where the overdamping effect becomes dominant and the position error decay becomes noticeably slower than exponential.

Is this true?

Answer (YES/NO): NO